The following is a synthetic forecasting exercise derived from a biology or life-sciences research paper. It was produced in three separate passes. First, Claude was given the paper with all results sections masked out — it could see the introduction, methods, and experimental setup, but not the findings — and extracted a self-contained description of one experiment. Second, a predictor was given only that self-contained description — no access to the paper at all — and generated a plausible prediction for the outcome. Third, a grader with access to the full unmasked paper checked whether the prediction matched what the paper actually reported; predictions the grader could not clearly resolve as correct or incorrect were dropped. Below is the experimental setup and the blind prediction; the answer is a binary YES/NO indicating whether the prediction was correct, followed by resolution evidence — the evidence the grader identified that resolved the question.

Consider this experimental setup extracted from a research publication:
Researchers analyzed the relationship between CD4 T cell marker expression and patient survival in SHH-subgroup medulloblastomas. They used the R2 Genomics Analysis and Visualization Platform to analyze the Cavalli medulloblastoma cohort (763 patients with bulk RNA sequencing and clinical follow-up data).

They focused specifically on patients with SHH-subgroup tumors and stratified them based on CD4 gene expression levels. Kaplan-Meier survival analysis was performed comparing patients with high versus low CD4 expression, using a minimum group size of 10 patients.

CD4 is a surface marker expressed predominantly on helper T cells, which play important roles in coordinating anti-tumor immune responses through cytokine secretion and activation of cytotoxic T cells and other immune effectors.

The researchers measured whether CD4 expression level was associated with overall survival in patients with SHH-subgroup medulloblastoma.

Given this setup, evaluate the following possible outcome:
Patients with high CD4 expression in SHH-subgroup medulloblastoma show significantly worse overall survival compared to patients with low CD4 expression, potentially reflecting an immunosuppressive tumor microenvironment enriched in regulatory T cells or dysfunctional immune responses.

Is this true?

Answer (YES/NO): NO